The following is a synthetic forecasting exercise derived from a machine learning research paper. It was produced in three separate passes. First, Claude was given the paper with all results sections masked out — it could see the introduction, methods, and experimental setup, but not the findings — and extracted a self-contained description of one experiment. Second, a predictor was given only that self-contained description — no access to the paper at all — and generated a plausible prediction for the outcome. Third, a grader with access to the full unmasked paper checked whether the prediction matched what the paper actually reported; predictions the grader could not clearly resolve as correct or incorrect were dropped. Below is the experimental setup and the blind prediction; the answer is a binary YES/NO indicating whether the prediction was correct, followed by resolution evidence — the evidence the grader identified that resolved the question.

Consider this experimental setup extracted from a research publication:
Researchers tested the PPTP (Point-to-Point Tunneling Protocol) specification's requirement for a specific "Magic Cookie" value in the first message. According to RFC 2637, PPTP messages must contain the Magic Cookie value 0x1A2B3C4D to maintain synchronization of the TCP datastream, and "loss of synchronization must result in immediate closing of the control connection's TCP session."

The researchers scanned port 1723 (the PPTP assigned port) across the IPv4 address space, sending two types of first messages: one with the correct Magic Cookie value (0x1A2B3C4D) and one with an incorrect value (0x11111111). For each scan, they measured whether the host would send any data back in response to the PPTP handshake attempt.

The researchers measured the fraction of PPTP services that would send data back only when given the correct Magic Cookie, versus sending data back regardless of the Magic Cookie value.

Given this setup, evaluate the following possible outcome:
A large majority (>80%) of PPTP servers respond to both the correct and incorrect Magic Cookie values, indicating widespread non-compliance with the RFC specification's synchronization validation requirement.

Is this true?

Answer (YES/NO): NO